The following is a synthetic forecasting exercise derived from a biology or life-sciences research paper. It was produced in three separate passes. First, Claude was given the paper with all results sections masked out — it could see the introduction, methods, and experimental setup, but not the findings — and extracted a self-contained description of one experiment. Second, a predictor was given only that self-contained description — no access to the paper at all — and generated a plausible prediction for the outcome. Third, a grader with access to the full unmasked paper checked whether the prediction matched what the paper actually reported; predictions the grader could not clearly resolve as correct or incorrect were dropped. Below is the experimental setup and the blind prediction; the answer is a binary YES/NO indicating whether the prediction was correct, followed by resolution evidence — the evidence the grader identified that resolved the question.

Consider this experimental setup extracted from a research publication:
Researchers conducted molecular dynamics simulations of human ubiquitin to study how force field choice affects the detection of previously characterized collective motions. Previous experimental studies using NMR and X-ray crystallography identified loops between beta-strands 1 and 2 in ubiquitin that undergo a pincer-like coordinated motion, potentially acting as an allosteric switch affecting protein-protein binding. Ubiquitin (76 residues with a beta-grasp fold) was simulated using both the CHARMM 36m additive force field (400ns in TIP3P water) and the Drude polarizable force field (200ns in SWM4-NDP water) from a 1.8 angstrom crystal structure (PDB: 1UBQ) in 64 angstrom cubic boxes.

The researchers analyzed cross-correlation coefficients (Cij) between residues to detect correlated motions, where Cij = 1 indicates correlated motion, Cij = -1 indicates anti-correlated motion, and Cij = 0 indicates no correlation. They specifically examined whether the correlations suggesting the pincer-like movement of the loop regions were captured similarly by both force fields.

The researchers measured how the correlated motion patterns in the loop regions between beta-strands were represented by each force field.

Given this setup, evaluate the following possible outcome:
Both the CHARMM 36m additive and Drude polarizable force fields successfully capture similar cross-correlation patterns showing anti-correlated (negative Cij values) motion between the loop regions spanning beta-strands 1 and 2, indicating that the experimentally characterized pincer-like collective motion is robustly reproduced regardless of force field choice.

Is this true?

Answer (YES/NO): NO